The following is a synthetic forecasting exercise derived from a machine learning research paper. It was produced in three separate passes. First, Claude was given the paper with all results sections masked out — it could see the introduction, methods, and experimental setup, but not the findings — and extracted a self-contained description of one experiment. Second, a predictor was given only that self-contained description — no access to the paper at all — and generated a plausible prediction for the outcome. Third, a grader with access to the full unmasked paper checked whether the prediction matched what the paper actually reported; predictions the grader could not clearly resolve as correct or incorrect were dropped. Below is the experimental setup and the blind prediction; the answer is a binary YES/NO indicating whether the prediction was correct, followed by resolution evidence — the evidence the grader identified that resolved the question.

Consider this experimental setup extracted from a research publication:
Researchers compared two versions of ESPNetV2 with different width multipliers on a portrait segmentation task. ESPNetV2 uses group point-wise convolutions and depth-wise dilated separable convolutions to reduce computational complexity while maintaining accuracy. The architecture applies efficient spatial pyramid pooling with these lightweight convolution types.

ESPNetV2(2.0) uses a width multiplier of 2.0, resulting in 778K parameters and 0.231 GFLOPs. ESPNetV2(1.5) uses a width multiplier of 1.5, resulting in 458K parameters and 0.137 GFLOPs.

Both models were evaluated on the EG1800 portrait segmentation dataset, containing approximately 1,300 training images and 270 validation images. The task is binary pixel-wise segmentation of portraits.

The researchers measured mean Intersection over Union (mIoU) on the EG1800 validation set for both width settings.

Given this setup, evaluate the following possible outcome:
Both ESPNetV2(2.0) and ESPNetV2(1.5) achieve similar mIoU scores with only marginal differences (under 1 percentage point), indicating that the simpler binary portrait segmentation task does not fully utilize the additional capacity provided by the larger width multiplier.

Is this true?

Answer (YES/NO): YES